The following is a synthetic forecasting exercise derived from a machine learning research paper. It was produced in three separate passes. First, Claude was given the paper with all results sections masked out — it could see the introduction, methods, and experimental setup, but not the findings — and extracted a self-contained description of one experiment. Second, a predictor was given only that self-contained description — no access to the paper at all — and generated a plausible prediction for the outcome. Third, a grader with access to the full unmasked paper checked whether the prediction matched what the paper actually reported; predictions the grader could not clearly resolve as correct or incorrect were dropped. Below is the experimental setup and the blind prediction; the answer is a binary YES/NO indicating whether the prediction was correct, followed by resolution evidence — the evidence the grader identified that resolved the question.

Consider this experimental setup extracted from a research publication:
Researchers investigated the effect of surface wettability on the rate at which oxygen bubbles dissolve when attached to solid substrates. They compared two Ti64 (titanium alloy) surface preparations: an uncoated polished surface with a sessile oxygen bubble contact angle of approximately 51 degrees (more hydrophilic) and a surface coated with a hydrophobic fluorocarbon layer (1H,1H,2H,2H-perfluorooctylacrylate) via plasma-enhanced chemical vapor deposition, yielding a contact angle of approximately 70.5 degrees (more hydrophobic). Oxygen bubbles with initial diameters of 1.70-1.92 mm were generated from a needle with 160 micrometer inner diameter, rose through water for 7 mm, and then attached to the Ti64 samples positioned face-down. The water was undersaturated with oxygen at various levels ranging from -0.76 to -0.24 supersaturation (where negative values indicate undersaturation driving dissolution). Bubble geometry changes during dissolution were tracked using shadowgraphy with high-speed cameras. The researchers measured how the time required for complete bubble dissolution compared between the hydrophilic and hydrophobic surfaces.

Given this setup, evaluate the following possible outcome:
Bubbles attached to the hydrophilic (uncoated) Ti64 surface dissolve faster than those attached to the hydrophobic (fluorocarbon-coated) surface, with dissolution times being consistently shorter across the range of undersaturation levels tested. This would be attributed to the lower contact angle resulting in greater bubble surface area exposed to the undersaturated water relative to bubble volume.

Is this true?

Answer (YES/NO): YES